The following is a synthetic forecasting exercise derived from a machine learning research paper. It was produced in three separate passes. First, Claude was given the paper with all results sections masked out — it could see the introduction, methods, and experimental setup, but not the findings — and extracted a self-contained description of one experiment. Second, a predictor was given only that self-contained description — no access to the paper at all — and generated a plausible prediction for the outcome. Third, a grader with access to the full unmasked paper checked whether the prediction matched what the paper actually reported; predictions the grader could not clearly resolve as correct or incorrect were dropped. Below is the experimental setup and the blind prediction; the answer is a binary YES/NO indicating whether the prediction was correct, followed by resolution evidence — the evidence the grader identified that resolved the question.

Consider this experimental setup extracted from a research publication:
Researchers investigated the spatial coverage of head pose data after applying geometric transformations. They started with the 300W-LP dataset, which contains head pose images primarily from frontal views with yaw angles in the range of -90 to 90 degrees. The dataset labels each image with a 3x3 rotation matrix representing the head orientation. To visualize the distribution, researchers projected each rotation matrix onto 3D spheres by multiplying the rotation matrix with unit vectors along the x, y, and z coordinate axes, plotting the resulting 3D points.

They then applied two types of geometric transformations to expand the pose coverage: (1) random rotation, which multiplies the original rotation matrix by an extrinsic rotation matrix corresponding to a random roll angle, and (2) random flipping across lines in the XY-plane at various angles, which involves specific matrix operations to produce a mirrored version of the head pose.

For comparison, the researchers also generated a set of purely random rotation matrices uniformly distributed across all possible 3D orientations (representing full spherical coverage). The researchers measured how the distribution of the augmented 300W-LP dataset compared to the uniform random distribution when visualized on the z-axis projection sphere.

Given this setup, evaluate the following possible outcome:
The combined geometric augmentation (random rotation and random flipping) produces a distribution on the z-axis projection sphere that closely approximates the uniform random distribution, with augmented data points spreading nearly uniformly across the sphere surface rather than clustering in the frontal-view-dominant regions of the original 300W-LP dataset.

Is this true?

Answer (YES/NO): NO